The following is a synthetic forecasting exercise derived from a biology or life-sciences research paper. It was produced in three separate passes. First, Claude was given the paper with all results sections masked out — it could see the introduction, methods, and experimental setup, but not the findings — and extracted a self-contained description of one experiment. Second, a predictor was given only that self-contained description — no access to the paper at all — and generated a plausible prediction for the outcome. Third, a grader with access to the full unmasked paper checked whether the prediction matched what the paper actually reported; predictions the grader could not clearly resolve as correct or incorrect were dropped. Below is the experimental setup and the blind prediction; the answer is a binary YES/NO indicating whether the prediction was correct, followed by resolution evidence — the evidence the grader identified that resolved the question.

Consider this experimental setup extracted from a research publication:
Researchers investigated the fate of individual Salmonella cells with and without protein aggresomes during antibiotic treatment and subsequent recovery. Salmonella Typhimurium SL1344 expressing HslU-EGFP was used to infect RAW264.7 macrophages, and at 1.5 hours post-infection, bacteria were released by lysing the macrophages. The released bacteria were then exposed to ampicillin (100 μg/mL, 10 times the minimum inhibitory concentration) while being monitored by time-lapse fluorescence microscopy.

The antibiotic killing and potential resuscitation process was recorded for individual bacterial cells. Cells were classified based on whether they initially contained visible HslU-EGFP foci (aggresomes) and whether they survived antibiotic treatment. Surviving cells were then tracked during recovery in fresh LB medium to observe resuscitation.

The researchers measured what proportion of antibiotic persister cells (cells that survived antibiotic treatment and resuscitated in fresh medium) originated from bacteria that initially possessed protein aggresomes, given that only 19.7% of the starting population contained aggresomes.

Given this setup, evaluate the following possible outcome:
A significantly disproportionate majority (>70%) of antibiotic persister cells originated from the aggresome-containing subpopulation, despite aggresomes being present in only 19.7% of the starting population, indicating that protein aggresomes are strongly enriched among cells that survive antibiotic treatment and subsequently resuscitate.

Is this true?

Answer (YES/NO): NO